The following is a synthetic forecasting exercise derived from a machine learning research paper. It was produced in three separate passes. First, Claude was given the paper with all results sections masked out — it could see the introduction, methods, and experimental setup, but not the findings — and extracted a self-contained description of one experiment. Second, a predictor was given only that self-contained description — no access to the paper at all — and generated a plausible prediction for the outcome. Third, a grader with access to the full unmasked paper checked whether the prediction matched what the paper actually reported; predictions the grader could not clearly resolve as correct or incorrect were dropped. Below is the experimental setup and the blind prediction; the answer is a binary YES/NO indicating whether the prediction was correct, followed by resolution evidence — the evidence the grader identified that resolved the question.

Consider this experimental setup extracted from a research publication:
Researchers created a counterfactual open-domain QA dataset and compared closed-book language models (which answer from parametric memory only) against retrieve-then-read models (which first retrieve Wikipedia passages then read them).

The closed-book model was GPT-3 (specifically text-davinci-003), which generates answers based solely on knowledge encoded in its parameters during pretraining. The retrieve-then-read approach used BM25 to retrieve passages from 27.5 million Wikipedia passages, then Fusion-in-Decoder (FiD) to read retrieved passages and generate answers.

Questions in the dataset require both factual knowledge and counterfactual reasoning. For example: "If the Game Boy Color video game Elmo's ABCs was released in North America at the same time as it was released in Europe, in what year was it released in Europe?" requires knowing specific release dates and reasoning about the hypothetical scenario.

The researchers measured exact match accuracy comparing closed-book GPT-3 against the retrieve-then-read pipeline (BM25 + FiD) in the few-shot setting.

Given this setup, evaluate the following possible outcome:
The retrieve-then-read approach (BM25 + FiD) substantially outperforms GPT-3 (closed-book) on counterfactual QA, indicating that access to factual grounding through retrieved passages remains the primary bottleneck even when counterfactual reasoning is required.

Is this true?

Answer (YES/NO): YES